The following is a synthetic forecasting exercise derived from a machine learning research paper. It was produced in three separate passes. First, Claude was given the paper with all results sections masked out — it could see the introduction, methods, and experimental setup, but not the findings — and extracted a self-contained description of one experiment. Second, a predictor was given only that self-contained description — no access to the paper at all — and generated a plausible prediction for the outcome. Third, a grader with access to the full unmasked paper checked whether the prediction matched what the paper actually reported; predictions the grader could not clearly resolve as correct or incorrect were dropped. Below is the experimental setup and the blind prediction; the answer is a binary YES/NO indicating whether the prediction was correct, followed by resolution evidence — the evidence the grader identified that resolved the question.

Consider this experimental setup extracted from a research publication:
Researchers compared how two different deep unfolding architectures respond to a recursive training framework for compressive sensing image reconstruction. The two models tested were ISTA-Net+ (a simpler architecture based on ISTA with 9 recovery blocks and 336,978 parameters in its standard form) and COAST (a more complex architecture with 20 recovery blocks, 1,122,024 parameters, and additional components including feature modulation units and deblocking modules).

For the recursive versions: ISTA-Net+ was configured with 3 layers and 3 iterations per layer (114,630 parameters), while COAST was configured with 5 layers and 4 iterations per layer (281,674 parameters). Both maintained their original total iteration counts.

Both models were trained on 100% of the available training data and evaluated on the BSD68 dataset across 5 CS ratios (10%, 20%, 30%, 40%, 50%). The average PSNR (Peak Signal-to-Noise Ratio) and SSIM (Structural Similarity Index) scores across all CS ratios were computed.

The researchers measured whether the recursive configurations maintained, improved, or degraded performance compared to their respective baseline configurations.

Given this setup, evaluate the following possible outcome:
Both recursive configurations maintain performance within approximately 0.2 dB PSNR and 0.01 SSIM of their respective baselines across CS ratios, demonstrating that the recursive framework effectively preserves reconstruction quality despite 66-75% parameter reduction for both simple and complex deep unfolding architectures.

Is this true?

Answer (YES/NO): YES